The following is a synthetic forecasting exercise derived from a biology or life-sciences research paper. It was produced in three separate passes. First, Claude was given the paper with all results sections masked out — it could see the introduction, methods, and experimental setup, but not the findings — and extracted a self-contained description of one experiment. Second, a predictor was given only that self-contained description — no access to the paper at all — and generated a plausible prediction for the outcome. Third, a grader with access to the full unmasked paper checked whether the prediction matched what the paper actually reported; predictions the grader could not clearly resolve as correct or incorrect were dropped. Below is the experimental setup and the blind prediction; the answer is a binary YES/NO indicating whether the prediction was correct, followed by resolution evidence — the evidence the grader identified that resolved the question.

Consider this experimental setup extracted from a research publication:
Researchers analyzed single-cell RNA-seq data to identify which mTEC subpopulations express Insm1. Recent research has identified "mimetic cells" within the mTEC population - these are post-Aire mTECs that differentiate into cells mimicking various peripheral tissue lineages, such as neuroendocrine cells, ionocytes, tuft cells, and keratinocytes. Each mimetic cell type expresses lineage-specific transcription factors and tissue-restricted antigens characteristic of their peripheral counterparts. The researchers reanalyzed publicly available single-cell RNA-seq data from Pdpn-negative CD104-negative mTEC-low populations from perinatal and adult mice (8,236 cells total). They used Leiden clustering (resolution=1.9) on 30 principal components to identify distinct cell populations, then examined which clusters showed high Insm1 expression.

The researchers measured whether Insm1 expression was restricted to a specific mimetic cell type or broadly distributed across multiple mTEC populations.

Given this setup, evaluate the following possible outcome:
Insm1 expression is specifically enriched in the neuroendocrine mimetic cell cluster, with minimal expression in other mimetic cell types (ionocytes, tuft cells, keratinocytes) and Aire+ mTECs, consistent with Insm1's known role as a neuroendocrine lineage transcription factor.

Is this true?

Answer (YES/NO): NO